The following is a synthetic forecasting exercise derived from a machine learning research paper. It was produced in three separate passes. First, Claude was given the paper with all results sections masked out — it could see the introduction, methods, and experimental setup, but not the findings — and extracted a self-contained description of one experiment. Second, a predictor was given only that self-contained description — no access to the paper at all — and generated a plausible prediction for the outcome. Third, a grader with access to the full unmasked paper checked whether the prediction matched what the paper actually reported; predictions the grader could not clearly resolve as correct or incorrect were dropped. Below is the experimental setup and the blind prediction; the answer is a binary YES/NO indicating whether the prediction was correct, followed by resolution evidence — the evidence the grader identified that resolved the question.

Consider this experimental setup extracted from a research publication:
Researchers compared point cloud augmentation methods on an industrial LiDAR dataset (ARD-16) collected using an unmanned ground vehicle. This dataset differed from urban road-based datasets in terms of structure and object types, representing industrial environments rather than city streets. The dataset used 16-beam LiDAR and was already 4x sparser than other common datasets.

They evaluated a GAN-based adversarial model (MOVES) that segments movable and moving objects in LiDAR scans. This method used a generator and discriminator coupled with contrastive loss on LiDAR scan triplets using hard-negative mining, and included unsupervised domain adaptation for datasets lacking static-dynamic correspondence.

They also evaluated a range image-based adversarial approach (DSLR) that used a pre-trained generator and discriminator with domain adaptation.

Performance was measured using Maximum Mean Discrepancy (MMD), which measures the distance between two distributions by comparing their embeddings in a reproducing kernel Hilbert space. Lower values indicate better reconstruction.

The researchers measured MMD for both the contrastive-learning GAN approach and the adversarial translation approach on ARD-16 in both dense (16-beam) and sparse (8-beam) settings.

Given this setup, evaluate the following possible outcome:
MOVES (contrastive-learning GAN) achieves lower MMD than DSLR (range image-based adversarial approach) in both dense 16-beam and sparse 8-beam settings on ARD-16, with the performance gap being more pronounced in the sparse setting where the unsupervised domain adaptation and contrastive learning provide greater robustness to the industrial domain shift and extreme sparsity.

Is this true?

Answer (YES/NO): NO